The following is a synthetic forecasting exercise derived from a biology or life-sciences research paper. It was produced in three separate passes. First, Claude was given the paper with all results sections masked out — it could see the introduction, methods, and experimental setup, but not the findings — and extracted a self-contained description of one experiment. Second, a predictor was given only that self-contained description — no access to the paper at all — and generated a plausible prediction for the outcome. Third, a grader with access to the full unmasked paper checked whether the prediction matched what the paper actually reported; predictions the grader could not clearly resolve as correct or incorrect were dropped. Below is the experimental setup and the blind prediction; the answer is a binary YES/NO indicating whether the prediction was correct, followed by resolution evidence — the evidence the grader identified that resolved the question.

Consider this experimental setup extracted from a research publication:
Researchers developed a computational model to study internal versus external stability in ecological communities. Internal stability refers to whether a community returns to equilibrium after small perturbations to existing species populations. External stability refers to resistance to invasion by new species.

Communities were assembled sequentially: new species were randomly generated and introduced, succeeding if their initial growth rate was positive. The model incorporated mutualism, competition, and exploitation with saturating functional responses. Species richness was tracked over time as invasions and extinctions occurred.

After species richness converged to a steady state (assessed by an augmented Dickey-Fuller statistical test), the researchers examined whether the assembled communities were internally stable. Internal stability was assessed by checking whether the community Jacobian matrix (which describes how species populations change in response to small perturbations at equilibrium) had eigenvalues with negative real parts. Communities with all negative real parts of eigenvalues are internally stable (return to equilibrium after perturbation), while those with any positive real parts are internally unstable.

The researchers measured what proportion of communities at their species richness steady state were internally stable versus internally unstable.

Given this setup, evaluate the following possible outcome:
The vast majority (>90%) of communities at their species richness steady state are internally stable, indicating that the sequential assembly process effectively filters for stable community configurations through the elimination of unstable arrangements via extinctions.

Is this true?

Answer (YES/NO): YES